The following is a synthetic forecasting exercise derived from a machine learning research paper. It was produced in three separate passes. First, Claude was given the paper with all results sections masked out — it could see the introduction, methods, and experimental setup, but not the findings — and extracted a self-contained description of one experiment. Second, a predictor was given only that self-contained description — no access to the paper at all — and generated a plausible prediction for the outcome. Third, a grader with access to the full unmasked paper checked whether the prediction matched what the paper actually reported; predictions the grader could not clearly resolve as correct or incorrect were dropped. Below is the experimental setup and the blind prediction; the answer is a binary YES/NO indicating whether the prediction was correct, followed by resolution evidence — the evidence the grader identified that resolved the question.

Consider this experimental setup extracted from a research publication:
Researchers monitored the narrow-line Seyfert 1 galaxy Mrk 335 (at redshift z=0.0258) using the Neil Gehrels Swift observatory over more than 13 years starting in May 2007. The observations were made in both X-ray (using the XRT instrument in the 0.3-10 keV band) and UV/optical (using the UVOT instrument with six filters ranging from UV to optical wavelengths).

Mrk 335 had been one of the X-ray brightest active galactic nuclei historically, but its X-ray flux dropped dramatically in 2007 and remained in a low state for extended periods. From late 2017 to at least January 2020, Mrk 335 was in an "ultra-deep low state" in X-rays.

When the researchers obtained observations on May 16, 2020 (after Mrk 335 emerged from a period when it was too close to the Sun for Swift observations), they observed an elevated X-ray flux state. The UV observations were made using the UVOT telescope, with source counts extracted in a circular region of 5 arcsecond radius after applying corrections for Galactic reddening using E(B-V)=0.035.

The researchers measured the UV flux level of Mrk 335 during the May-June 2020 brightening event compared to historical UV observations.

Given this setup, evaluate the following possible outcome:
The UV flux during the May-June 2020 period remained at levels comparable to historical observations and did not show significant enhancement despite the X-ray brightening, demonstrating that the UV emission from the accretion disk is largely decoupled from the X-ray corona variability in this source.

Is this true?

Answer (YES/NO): NO